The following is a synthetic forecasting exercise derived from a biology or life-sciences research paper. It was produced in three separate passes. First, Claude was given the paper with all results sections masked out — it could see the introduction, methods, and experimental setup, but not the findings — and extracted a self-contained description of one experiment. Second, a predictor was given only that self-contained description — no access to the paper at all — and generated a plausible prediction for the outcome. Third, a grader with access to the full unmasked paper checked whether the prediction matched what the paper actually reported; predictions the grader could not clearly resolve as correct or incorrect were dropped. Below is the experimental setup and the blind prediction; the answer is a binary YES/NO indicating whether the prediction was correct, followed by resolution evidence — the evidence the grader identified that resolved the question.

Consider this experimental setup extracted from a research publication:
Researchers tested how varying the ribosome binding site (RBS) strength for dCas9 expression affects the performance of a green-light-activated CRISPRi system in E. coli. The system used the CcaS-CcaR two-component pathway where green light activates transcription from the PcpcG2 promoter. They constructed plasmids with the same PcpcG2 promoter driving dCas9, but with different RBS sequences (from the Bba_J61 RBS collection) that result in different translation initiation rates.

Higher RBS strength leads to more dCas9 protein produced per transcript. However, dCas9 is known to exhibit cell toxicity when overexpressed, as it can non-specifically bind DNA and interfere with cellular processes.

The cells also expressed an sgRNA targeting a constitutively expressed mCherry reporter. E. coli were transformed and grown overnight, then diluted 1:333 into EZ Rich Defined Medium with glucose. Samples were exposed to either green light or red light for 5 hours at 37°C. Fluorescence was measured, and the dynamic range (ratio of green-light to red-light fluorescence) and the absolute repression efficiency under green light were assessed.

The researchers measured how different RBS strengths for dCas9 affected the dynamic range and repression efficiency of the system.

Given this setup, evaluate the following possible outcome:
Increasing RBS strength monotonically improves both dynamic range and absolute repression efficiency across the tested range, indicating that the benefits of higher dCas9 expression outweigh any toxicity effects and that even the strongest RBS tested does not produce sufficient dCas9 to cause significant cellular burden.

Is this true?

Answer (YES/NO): NO